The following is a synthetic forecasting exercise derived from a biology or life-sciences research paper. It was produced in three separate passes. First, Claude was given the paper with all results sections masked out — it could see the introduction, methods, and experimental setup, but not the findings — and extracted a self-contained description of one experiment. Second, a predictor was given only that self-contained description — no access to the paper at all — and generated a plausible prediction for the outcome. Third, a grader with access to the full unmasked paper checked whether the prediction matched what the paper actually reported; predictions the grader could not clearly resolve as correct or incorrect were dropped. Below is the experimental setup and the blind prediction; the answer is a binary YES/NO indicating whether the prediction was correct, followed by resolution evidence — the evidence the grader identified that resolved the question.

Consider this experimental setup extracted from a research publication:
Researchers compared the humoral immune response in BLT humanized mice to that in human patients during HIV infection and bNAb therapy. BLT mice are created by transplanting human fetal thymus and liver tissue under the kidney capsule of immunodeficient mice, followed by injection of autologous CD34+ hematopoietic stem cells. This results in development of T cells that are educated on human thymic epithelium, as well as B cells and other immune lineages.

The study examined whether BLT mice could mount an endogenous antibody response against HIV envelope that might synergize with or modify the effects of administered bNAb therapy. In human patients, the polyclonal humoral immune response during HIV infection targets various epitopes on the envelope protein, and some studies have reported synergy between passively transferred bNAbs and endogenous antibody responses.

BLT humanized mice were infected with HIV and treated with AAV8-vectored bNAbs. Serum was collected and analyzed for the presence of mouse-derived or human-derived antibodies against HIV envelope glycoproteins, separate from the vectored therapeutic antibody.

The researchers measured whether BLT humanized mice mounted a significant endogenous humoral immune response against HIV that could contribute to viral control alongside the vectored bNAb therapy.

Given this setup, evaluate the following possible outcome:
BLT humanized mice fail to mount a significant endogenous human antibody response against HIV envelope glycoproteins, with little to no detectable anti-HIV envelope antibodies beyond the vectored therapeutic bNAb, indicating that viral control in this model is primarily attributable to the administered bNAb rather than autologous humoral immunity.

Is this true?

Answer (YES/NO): YES